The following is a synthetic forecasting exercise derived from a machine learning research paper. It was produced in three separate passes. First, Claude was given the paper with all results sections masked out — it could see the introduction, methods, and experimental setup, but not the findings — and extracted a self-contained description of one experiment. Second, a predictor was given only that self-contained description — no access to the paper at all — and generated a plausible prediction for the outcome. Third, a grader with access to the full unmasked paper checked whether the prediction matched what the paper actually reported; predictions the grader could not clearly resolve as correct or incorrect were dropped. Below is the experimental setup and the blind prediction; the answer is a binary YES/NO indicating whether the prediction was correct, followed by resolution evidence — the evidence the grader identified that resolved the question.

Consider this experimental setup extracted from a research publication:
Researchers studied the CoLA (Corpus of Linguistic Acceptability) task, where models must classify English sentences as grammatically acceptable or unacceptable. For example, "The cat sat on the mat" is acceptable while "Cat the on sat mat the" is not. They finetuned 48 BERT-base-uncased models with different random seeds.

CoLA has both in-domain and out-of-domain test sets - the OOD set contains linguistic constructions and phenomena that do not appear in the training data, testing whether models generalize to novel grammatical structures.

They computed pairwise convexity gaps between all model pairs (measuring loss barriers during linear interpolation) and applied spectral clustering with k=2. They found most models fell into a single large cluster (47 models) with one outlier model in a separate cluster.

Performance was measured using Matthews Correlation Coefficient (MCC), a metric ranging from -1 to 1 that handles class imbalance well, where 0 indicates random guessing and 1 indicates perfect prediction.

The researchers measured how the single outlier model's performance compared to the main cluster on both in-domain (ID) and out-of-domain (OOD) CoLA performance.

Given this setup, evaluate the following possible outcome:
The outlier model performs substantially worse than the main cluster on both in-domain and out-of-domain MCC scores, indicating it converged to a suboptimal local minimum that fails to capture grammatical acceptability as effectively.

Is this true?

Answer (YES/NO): NO